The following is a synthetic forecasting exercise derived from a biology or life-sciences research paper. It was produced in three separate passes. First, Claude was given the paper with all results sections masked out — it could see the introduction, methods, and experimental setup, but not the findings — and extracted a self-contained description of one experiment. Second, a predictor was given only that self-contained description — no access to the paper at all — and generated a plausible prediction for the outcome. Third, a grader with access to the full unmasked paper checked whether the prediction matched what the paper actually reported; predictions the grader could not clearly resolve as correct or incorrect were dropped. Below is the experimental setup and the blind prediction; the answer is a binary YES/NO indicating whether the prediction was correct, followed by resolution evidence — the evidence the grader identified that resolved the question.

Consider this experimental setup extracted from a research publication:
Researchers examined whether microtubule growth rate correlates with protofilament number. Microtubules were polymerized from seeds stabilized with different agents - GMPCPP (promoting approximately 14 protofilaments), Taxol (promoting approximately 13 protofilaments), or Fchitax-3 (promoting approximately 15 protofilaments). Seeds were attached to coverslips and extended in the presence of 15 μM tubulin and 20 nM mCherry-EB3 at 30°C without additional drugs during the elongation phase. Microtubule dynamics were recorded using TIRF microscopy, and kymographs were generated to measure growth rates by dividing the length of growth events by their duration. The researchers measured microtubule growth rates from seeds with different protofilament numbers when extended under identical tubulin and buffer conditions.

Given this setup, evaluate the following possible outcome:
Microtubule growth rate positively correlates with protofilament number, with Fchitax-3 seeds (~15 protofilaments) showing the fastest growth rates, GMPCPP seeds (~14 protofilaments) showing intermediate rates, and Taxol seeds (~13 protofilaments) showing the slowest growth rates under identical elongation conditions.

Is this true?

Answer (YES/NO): YES